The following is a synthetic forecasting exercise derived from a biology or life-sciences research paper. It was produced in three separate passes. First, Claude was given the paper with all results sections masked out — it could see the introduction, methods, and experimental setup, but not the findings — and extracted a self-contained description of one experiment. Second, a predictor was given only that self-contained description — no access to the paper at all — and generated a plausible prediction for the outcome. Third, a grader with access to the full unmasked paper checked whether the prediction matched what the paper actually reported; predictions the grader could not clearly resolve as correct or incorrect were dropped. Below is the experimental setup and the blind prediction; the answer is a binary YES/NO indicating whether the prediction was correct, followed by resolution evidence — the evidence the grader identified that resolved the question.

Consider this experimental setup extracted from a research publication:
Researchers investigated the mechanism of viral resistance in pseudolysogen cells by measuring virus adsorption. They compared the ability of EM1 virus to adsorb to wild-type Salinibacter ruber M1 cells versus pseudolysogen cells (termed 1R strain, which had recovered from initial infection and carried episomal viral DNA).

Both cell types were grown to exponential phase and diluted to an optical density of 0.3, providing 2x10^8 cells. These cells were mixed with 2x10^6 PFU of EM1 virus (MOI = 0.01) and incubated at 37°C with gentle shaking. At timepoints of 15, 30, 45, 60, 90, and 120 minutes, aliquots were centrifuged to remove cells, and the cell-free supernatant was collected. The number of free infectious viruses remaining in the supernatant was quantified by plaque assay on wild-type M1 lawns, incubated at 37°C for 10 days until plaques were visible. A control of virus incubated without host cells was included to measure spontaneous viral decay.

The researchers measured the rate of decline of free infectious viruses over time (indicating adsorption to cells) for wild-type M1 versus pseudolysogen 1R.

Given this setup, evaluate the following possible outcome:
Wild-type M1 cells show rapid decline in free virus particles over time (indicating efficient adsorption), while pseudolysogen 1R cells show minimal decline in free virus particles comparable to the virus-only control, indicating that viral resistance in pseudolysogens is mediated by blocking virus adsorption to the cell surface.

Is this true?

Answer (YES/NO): YES